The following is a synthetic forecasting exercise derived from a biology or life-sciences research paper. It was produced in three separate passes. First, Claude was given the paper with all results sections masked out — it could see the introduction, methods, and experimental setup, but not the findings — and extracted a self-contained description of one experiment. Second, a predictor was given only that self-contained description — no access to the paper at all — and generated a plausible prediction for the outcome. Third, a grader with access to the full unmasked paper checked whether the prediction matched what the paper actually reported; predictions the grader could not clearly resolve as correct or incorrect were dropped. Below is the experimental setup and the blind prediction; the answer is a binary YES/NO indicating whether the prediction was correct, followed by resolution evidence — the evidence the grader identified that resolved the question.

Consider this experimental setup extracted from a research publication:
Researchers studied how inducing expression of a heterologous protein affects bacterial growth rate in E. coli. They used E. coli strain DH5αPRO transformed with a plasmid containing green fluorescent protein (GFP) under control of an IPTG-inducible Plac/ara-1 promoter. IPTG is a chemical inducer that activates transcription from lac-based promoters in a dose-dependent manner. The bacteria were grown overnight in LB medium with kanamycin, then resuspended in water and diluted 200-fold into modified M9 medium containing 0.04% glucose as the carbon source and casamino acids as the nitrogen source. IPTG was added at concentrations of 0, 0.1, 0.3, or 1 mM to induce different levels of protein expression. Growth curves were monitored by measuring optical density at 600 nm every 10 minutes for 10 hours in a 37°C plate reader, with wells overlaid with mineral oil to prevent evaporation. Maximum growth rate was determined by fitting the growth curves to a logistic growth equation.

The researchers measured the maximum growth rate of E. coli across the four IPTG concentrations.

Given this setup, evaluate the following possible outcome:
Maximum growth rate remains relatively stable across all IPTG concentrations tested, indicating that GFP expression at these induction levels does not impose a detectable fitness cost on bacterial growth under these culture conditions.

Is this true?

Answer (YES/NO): YES